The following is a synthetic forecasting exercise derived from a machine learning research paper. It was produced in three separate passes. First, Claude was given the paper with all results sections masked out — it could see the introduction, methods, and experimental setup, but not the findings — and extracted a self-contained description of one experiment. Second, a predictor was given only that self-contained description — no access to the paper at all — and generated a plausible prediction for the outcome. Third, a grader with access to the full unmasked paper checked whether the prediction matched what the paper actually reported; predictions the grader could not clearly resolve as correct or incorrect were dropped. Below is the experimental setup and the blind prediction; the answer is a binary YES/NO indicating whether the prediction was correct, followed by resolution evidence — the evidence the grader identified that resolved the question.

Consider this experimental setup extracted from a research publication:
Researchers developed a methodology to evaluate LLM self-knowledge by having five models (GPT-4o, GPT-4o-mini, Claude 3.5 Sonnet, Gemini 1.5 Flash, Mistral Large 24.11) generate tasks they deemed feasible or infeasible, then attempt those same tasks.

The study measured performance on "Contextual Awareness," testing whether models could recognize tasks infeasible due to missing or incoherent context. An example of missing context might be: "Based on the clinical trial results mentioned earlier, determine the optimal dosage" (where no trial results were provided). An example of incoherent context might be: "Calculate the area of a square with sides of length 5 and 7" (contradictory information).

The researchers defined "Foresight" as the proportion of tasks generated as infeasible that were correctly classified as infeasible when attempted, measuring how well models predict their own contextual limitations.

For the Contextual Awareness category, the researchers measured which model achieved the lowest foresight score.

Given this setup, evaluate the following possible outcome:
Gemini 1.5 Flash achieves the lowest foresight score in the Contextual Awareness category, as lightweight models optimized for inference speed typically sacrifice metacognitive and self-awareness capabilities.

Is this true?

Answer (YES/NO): NO